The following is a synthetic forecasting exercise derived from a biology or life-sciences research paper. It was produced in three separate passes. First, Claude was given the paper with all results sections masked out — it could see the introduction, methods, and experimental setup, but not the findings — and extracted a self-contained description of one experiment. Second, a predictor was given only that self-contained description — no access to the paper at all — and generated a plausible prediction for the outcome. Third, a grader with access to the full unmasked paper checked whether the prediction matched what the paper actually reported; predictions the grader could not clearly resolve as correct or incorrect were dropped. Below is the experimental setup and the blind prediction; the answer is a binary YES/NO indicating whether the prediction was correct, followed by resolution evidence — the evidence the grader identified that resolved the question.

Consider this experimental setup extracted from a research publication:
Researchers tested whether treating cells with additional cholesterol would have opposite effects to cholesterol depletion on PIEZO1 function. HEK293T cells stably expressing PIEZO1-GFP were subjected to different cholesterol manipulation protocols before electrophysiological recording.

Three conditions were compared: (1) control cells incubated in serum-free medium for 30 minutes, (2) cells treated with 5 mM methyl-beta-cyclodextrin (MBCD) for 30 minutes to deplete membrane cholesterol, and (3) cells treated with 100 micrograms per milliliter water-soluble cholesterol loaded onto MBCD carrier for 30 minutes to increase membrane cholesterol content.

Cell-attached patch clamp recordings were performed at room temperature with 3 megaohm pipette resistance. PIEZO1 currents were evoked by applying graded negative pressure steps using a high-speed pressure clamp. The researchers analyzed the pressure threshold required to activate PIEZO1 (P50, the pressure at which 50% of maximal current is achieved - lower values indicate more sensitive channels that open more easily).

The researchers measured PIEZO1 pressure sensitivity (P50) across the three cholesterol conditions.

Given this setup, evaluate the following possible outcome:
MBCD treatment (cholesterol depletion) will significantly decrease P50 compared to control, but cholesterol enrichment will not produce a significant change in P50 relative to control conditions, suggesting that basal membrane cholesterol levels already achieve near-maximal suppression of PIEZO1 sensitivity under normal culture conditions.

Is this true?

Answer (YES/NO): NO